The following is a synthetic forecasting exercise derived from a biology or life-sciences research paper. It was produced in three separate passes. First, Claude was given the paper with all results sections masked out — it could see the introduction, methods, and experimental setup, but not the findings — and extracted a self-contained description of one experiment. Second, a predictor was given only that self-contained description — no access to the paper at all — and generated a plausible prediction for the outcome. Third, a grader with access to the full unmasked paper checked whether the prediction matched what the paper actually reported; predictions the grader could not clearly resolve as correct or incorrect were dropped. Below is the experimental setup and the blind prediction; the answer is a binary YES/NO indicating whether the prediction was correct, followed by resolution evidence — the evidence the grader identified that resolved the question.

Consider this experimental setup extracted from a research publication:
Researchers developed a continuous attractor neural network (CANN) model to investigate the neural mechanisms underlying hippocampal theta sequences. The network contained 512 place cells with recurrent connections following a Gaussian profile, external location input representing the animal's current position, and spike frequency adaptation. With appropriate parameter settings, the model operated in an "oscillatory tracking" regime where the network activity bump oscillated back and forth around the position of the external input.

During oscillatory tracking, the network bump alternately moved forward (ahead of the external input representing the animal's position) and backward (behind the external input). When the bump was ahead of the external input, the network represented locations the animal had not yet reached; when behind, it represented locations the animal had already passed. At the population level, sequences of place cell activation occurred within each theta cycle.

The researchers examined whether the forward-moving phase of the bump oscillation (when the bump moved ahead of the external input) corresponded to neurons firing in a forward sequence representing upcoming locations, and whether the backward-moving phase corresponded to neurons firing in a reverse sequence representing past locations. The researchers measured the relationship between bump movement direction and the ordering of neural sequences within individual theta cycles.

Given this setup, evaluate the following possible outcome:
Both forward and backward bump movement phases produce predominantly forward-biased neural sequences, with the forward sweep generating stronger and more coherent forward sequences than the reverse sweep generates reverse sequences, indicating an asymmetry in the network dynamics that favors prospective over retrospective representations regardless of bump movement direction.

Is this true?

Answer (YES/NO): NO